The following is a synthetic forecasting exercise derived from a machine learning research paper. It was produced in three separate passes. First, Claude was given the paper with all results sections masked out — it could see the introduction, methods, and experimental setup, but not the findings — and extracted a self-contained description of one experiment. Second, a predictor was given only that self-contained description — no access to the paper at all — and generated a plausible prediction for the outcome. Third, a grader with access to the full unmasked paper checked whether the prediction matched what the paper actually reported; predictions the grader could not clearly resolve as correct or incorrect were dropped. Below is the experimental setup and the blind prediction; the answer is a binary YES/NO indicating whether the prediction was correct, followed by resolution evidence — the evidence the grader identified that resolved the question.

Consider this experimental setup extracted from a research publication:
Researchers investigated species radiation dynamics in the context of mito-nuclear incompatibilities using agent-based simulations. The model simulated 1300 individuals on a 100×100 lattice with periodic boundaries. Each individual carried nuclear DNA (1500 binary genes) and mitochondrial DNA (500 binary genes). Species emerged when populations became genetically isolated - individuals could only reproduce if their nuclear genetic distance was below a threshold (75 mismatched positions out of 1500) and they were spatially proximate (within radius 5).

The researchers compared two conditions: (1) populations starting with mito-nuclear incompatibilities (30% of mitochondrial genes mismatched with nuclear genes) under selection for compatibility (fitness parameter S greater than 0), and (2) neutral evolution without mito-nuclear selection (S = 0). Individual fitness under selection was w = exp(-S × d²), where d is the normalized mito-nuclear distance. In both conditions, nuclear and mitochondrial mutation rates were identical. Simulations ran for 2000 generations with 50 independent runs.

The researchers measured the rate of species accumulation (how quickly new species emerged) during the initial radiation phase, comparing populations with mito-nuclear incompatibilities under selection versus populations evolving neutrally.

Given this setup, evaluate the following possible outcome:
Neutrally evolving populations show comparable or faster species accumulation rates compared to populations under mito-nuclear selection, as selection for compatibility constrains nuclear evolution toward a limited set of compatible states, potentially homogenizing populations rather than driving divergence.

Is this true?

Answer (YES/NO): NO